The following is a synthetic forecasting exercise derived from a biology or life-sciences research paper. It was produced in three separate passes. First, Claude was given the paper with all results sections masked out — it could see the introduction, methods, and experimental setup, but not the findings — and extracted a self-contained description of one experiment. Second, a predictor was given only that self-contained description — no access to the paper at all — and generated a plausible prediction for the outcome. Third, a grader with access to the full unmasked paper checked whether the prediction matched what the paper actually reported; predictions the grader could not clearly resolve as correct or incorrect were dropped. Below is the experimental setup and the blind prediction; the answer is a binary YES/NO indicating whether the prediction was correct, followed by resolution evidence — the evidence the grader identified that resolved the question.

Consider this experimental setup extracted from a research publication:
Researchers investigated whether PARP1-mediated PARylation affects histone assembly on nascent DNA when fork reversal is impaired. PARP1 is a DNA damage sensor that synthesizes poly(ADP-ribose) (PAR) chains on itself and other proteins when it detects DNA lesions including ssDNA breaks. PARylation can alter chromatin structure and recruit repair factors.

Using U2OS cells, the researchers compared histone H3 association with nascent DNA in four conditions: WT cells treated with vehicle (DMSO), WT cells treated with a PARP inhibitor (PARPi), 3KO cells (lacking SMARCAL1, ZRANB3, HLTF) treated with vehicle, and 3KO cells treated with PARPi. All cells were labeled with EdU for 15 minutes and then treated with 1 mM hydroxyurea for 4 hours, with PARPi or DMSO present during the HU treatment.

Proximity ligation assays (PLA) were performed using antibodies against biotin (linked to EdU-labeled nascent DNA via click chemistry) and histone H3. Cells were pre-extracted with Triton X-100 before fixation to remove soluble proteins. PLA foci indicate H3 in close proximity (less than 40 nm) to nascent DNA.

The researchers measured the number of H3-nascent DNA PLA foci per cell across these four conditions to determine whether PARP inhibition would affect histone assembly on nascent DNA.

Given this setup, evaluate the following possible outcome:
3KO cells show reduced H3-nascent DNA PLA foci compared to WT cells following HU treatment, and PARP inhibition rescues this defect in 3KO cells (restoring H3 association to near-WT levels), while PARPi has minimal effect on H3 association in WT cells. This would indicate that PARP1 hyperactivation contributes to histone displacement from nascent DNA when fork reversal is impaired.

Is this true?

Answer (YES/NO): NO